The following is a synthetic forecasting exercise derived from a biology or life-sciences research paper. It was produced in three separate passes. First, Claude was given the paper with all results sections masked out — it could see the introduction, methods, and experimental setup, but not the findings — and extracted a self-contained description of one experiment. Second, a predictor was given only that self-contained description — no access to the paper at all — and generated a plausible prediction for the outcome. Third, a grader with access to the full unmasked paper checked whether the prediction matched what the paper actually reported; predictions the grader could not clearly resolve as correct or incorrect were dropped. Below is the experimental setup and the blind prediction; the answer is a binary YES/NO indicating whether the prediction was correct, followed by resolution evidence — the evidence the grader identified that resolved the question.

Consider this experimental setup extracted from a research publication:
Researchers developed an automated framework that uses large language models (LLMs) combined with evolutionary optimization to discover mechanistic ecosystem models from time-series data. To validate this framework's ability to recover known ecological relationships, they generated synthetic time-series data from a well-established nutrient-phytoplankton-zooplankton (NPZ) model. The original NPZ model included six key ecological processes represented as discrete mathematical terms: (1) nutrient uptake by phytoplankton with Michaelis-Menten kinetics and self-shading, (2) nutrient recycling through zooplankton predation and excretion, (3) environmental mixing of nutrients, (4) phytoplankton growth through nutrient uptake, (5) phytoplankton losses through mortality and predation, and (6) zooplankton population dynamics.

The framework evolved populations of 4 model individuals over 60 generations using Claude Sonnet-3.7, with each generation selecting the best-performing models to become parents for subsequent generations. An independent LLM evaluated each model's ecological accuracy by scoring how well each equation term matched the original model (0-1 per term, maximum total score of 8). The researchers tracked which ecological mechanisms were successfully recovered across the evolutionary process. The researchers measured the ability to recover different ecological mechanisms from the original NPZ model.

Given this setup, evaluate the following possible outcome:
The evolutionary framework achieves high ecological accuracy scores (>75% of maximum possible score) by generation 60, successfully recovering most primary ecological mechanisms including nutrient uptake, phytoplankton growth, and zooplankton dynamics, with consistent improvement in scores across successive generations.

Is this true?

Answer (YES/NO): NO